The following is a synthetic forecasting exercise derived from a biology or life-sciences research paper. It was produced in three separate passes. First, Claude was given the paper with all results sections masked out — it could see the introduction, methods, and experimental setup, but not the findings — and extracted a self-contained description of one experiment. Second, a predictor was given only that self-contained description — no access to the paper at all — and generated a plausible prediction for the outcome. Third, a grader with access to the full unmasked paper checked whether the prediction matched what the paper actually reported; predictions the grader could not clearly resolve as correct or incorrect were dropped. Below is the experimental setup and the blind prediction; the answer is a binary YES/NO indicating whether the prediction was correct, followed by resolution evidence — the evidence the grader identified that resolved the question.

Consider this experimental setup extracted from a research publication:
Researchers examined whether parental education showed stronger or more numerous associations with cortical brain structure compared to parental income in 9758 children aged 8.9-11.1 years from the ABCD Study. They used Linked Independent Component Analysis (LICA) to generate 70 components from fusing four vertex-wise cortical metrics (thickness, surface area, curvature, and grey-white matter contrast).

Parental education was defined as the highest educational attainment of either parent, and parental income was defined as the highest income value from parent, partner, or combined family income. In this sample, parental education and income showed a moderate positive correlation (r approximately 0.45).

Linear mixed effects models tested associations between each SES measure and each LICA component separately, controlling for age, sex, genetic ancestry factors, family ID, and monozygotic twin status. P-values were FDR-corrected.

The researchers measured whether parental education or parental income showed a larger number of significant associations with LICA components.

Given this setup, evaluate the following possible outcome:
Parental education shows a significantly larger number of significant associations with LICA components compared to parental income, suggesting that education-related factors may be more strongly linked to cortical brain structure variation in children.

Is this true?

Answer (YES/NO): NO